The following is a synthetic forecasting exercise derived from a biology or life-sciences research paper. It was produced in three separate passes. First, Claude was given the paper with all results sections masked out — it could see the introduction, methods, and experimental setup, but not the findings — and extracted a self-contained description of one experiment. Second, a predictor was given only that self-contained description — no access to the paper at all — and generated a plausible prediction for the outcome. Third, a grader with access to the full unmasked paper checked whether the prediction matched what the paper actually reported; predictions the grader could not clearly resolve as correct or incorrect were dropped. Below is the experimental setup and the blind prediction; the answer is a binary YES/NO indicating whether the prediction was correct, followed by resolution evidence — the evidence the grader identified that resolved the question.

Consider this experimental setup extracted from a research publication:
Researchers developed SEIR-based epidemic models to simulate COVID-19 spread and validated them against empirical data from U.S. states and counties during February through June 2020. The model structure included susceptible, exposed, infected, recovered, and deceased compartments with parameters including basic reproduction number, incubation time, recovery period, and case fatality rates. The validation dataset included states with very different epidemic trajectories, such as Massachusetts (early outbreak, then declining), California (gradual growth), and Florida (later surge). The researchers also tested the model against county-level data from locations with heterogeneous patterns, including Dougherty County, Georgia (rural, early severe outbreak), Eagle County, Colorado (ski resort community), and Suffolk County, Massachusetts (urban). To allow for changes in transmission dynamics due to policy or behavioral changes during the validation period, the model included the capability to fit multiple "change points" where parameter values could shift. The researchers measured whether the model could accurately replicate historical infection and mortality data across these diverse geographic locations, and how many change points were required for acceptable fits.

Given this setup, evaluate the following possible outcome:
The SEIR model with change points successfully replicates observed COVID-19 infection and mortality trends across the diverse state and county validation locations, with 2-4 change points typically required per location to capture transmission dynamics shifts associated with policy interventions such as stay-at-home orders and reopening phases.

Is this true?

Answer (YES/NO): NO